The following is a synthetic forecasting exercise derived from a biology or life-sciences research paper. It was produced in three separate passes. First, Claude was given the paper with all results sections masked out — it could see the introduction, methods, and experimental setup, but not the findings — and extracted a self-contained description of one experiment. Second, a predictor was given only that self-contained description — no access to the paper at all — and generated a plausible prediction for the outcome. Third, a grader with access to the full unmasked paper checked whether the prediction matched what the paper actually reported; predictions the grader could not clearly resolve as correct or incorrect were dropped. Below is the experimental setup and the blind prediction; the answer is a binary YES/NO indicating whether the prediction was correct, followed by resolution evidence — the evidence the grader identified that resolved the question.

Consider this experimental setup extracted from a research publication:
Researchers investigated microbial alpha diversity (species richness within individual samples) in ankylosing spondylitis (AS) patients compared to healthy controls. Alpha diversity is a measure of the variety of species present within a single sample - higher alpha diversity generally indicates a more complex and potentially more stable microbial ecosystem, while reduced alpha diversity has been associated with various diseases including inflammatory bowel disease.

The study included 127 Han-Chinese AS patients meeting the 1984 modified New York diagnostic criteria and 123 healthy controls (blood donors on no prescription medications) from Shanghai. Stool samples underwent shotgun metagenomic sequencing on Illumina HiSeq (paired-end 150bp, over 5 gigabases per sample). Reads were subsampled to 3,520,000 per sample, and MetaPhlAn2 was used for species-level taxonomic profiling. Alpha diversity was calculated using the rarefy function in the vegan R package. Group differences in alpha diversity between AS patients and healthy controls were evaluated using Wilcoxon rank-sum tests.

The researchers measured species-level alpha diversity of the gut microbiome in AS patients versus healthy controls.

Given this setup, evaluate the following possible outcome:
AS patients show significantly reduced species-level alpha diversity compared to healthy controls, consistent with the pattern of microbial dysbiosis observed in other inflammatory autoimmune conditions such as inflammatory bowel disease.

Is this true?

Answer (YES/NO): NO